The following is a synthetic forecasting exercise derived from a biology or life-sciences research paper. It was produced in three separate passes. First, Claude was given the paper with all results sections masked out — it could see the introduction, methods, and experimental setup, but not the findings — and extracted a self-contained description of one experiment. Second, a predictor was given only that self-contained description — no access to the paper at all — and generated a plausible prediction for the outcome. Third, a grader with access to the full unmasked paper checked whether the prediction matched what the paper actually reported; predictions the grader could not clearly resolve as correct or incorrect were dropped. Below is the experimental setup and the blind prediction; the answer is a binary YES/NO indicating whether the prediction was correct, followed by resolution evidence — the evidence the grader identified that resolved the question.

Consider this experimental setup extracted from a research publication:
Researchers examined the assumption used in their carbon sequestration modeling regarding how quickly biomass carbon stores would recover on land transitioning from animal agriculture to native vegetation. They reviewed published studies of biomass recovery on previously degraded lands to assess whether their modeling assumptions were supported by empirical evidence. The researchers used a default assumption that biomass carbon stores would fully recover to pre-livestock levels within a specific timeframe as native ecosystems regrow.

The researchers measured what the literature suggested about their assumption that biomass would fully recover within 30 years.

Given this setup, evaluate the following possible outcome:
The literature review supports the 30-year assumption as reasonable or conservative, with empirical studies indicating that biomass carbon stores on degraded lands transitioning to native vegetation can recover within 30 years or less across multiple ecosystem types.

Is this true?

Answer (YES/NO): NO